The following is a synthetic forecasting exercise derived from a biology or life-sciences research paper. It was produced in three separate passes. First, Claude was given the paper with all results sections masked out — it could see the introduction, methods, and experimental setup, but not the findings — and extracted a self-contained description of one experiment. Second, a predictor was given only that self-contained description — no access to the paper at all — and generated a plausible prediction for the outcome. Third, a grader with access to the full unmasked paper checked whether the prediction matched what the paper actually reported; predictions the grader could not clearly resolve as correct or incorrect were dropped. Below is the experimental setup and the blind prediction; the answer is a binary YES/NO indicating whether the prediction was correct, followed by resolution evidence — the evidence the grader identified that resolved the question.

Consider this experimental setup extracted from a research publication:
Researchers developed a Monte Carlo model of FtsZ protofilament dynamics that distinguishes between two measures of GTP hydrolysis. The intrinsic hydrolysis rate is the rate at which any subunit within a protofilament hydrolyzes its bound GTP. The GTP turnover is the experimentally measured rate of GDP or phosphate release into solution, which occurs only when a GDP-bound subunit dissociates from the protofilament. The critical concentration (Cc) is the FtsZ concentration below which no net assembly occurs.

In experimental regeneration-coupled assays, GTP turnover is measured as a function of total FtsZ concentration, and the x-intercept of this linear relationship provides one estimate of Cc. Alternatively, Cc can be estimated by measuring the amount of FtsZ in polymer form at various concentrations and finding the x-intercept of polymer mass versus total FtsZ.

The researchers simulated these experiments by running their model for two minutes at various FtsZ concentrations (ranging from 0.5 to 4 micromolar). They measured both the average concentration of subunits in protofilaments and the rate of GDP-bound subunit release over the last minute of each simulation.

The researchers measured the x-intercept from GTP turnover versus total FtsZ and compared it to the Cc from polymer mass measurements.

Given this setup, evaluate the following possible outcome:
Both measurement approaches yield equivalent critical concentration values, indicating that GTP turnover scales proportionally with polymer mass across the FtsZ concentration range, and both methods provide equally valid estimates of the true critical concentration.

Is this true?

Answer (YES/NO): NO